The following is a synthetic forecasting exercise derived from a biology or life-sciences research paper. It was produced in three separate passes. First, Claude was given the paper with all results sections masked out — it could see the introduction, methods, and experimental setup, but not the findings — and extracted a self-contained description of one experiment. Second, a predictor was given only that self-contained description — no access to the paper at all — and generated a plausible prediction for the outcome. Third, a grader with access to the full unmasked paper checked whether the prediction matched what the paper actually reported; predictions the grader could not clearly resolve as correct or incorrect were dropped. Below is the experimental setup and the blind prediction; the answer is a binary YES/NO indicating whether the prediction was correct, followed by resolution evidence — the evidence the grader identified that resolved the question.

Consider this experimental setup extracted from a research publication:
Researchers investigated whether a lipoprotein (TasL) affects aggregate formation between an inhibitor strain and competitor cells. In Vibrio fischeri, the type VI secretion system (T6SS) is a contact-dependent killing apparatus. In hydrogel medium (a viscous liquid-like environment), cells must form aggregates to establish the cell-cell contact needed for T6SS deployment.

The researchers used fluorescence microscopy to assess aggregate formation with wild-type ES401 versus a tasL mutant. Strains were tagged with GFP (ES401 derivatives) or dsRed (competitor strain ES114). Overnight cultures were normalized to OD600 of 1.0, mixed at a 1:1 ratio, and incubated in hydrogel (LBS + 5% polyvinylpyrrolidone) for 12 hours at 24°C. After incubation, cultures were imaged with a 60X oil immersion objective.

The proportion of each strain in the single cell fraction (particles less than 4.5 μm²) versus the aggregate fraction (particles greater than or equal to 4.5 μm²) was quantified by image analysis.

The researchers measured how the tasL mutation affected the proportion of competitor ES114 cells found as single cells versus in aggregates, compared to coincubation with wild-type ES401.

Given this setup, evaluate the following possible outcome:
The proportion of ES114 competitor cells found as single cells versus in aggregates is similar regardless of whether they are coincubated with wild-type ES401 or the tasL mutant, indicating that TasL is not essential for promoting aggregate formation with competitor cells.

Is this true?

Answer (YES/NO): NO